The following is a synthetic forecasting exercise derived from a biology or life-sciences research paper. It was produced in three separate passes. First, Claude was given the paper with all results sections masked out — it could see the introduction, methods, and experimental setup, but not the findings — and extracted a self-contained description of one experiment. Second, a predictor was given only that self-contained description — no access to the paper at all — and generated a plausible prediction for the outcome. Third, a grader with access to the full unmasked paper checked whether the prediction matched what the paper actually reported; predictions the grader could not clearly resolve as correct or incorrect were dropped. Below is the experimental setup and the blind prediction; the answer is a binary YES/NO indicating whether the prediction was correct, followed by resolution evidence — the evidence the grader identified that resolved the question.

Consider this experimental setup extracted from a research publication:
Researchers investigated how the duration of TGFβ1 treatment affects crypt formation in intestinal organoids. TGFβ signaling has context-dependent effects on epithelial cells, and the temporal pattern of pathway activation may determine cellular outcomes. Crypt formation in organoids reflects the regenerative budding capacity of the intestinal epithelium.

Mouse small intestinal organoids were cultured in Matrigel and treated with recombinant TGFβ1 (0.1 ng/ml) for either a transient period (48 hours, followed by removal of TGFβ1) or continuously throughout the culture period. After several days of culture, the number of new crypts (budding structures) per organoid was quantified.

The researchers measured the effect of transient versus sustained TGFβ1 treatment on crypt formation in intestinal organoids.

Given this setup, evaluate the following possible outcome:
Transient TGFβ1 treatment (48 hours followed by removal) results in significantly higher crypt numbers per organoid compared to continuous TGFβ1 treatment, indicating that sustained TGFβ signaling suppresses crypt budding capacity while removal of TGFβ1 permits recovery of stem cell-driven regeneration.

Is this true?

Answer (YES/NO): YES